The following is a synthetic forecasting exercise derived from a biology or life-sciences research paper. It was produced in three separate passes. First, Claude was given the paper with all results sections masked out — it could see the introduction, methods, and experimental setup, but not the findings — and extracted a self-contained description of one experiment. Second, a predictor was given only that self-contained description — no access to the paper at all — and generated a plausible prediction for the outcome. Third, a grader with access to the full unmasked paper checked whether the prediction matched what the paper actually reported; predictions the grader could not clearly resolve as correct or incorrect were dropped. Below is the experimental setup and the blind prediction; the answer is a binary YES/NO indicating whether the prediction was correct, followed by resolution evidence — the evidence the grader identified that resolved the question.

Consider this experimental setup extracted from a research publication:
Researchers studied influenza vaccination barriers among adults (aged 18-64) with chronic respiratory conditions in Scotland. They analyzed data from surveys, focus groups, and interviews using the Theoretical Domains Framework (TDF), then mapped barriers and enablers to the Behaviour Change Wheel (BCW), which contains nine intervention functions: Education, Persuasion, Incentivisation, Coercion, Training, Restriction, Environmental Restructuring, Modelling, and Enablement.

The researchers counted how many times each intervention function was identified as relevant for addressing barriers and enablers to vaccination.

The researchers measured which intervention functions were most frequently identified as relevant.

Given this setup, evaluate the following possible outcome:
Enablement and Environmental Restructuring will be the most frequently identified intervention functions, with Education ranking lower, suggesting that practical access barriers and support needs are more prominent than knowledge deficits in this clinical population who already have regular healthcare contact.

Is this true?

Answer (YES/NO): NO